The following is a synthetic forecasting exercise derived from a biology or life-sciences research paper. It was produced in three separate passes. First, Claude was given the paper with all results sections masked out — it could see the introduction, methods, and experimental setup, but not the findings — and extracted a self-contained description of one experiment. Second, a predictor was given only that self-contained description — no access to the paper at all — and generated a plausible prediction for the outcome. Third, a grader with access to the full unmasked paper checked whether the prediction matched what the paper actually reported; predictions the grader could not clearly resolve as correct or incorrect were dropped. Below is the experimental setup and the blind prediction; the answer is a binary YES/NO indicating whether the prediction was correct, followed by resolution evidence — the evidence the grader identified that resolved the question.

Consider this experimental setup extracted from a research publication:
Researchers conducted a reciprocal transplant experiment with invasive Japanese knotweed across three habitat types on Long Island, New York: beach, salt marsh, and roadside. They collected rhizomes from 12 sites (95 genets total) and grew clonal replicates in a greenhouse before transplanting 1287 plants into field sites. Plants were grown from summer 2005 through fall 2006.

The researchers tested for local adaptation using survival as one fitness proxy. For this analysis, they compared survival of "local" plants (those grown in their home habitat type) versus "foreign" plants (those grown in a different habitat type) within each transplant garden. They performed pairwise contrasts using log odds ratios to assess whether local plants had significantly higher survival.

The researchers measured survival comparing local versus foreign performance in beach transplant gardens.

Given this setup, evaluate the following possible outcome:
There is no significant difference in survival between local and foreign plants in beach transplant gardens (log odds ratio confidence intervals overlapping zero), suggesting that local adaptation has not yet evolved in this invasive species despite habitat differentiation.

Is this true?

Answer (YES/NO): NO